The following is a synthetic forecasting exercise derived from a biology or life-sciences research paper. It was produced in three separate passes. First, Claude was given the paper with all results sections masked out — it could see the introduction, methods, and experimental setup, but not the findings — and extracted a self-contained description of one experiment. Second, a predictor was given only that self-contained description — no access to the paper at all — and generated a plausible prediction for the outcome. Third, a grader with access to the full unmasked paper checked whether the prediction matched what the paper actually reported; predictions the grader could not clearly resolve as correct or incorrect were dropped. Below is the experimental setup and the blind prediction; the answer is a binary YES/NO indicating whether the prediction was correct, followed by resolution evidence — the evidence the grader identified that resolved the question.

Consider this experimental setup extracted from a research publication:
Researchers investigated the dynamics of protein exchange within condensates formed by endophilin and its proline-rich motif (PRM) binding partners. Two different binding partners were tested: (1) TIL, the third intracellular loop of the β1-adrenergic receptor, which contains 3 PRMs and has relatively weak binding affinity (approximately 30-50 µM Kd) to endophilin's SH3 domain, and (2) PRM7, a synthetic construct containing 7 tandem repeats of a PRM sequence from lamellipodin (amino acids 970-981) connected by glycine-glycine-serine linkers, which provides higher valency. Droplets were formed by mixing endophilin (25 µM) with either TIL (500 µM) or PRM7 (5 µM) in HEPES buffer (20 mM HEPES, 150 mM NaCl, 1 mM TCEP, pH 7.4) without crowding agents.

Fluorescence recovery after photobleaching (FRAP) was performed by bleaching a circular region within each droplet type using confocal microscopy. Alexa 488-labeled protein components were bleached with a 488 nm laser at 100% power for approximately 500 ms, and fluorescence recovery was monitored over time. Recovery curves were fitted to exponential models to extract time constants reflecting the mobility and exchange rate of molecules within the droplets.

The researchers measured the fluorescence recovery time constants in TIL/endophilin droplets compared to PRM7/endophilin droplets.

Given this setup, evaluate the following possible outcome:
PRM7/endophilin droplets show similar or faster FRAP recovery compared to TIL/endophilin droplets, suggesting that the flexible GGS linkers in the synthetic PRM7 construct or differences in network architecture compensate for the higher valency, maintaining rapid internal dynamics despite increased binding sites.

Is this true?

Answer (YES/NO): YES